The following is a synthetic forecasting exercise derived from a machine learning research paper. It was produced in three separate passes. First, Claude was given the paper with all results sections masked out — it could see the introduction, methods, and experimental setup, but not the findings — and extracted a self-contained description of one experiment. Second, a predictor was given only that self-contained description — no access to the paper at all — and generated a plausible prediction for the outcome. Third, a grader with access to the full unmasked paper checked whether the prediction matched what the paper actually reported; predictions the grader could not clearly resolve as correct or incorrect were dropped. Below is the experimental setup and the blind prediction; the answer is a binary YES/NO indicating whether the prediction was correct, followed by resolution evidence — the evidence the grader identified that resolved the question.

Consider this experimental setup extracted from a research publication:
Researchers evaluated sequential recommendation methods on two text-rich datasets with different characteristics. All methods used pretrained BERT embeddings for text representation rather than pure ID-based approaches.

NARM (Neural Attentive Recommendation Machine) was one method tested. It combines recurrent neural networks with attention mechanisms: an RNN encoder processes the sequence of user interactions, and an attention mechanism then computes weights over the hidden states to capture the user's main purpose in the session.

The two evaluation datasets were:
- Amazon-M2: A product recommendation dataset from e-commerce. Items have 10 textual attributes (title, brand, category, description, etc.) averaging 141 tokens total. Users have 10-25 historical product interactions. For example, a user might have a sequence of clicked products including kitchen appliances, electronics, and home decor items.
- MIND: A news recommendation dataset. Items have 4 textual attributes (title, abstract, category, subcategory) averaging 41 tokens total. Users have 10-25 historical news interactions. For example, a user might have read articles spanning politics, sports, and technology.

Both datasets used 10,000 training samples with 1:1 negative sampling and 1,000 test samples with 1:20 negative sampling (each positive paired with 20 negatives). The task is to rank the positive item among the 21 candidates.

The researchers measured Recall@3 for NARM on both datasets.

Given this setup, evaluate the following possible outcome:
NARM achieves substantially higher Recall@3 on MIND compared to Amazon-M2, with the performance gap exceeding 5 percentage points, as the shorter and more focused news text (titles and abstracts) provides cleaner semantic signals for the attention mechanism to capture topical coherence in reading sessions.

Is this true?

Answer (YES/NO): NO